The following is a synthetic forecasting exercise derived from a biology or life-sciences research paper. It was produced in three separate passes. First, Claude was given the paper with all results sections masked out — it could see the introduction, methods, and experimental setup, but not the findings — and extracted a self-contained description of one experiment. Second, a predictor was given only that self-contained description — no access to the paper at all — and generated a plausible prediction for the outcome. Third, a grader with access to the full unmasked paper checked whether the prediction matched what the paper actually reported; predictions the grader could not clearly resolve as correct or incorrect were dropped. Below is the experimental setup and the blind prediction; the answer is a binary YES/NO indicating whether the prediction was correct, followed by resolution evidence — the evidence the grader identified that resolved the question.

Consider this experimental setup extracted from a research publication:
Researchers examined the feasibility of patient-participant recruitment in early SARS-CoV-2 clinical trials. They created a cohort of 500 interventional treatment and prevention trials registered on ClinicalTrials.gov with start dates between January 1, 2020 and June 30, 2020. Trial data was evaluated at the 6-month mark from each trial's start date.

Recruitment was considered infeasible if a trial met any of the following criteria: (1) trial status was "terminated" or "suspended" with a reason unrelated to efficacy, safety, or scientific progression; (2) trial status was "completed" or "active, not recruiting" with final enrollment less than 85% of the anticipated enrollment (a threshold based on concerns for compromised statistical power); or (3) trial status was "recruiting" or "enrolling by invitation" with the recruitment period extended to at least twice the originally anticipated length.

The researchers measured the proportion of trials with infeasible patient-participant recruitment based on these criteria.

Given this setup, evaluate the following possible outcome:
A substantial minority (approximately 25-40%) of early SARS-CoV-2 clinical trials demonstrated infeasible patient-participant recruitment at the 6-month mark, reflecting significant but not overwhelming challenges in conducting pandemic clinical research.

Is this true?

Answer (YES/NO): NO